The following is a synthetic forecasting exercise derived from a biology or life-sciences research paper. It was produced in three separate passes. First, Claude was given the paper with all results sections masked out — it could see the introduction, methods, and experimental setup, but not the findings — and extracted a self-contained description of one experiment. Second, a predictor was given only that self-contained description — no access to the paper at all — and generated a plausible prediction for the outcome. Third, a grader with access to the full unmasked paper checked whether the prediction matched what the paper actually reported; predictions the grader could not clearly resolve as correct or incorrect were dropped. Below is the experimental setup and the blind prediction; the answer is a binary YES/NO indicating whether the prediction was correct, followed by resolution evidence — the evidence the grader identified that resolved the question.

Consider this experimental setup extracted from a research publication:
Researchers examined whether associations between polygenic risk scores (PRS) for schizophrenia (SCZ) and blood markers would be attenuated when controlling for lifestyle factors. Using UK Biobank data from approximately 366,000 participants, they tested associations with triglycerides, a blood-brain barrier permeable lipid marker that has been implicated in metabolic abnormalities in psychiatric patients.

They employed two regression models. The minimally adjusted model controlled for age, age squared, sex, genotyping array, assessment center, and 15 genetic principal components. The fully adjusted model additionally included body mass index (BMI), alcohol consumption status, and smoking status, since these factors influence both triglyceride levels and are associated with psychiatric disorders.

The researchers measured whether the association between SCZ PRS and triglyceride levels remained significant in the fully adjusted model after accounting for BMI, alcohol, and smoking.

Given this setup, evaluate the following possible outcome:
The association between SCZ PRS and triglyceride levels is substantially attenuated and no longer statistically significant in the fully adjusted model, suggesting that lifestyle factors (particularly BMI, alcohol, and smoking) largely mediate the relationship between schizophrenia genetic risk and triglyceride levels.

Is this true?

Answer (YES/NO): YES